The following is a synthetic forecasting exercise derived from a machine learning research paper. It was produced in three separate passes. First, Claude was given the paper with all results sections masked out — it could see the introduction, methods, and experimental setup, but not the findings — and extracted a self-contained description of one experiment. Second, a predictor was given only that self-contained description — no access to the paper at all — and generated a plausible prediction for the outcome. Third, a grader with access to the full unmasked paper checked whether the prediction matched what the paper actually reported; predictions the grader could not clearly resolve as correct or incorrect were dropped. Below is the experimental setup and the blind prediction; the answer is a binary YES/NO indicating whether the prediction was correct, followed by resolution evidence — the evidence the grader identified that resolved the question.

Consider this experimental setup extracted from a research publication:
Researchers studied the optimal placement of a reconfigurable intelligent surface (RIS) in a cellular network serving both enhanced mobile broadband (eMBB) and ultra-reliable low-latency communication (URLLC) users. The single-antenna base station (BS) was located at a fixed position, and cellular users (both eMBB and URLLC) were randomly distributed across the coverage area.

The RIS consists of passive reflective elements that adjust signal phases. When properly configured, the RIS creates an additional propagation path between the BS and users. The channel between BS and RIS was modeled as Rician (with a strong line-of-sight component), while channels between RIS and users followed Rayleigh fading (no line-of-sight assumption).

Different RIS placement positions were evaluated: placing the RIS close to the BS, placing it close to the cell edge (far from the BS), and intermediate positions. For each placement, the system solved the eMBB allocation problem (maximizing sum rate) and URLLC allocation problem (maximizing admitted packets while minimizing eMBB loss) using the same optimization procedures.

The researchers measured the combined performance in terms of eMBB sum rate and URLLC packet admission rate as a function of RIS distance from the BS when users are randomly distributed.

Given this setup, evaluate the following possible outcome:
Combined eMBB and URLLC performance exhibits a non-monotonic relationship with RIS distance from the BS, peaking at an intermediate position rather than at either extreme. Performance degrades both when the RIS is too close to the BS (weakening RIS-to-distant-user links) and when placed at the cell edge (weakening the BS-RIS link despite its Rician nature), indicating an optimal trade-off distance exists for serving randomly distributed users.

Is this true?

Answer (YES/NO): NO